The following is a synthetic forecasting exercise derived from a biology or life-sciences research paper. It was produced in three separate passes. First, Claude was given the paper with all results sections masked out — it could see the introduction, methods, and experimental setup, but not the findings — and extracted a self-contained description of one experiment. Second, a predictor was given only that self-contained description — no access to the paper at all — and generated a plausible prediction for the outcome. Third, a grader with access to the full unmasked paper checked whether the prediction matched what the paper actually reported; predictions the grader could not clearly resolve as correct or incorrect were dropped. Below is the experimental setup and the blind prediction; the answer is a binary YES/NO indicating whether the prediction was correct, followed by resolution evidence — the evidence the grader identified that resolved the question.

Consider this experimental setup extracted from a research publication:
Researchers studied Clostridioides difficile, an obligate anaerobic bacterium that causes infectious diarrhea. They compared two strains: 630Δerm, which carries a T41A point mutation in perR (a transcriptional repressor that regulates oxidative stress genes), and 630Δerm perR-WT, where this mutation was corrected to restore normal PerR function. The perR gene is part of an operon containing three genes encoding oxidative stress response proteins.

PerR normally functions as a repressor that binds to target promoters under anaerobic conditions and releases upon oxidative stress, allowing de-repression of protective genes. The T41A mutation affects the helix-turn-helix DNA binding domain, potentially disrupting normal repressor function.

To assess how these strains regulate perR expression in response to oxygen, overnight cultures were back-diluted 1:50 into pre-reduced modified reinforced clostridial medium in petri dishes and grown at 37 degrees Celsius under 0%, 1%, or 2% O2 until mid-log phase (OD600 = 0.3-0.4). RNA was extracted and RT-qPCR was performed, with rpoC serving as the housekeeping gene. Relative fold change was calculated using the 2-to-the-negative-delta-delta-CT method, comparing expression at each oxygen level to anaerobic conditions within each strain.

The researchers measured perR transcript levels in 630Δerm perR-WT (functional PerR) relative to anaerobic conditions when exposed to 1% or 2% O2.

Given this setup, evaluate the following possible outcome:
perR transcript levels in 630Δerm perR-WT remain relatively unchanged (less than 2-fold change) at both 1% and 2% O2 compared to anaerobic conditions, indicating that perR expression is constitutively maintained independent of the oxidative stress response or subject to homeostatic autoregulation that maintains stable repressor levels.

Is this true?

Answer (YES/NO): NO